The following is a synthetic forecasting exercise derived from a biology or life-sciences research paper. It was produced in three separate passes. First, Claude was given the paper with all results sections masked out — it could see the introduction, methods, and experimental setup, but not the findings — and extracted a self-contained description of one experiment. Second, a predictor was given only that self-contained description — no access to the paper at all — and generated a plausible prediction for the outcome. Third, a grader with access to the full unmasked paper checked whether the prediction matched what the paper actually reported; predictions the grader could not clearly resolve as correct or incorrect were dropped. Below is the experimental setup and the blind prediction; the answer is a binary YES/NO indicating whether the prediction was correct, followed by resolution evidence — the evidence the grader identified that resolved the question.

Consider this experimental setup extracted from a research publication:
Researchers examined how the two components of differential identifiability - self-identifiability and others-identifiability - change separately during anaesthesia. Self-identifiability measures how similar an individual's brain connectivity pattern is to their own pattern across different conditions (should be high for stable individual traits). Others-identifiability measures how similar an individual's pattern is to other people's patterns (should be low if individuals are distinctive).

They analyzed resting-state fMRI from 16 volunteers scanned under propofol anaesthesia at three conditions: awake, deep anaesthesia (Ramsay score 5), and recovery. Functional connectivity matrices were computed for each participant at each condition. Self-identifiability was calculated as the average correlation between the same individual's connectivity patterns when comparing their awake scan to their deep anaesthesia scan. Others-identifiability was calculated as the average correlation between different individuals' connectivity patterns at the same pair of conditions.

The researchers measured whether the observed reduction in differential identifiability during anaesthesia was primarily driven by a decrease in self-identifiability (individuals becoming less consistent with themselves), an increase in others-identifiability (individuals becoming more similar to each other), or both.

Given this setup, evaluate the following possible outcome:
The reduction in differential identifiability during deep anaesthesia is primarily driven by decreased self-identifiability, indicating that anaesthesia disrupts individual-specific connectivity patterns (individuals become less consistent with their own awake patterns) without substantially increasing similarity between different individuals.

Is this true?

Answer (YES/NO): YES